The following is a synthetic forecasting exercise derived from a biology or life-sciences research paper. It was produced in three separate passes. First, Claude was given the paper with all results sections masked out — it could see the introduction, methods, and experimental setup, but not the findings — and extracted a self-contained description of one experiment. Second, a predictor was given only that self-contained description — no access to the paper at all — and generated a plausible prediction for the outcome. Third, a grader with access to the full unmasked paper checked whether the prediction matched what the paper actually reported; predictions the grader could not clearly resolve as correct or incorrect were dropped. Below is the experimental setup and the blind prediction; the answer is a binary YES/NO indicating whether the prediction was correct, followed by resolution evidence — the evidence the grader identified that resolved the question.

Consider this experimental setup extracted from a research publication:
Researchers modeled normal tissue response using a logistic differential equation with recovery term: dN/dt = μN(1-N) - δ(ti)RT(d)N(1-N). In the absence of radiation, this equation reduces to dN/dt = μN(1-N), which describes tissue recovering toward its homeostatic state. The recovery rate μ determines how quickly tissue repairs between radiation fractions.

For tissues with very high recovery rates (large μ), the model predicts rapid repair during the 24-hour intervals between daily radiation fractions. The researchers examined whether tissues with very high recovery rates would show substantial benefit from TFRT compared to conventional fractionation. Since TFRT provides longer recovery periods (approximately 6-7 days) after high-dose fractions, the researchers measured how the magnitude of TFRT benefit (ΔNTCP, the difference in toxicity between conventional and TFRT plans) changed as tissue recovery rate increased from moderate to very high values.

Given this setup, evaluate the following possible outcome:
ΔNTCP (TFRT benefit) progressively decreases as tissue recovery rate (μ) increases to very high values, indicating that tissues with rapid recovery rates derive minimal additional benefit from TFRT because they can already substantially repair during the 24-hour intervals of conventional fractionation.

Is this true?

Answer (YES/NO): YES